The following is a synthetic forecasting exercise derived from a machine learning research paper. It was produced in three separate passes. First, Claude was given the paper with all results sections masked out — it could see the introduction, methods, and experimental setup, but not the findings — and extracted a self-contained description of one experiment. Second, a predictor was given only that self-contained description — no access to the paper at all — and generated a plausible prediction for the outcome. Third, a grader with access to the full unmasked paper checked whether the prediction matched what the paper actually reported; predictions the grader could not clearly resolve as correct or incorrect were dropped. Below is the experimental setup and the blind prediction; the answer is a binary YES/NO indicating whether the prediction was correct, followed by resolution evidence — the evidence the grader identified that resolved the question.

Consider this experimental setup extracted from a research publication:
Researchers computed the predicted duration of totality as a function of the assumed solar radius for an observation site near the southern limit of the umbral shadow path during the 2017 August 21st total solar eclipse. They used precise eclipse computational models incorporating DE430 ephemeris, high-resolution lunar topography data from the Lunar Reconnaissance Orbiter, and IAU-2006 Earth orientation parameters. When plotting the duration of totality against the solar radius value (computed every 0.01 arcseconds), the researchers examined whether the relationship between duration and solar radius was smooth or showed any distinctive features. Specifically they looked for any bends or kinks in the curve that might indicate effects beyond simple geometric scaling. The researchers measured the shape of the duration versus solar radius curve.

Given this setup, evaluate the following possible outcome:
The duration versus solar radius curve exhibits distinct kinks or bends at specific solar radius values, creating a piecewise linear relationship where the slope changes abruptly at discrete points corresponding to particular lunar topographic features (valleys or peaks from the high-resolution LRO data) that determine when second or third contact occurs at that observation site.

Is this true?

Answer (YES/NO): YES